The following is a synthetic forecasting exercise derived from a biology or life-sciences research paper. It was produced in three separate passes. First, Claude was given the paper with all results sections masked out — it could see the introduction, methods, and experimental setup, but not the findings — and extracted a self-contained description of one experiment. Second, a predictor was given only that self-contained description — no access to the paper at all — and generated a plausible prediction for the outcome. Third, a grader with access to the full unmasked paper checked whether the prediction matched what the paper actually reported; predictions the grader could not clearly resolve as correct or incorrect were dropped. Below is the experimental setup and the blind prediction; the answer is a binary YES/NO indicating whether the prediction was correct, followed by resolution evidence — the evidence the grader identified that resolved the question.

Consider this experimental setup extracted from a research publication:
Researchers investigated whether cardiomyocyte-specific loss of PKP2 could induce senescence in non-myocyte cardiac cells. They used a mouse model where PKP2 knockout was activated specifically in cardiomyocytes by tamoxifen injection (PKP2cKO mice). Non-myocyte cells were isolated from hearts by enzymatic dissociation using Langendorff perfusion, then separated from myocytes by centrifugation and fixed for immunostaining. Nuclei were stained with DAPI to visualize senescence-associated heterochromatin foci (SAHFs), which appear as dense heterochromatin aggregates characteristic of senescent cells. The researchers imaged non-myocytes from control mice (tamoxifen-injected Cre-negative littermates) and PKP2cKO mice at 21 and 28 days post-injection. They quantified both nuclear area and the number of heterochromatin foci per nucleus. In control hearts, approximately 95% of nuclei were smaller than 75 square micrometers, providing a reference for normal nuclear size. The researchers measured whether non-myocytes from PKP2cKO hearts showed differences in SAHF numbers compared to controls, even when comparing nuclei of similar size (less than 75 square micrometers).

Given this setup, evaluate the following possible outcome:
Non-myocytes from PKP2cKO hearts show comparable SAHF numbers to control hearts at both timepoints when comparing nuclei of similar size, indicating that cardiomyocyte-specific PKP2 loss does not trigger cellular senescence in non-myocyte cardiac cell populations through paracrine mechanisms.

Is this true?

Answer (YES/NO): NO